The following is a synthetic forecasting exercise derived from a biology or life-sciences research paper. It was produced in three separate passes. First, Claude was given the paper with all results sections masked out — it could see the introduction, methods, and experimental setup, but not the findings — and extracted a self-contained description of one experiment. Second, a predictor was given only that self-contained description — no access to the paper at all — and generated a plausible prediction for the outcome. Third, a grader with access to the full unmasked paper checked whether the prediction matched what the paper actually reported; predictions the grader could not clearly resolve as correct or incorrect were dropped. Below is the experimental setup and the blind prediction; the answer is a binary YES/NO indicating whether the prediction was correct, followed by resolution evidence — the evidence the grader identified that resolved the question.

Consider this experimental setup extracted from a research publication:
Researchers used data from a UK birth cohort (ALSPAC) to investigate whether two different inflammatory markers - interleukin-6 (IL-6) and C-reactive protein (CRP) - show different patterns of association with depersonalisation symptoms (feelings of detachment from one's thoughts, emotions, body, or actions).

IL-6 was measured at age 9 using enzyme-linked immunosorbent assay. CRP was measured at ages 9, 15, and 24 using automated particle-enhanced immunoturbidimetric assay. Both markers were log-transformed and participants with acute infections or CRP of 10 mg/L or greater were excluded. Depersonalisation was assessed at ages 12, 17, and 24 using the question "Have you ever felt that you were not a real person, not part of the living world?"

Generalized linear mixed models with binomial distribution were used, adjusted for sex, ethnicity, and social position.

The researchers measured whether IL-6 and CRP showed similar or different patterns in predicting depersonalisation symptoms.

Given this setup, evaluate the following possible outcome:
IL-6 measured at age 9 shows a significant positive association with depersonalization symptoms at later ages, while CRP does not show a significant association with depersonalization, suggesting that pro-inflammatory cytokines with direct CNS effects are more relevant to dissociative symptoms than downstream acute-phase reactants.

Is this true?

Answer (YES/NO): NO